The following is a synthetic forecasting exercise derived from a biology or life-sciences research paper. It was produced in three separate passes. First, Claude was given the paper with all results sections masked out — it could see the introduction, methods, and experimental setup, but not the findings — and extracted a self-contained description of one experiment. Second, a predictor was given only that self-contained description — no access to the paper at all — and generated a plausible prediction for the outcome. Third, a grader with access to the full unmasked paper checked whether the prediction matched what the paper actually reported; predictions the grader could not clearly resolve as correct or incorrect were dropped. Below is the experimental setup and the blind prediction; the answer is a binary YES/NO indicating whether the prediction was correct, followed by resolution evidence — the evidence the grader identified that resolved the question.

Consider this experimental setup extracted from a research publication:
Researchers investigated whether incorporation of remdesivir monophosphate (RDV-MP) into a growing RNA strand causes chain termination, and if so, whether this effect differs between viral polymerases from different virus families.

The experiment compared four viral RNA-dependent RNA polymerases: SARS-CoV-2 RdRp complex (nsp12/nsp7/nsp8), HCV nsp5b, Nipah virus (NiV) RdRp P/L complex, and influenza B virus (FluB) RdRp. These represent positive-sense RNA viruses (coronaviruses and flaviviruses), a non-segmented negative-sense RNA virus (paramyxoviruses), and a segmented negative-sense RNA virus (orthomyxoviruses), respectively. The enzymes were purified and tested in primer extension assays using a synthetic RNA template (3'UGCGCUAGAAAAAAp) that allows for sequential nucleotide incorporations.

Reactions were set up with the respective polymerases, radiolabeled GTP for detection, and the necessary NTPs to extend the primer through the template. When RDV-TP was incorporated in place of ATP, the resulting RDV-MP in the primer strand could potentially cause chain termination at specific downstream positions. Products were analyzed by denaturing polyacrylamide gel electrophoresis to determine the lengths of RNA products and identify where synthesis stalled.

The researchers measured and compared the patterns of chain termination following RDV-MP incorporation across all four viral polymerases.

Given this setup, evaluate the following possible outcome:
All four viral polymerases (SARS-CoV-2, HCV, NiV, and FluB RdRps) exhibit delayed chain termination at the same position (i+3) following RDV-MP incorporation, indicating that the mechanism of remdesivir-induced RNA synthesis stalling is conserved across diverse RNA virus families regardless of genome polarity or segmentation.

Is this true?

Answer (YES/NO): NO